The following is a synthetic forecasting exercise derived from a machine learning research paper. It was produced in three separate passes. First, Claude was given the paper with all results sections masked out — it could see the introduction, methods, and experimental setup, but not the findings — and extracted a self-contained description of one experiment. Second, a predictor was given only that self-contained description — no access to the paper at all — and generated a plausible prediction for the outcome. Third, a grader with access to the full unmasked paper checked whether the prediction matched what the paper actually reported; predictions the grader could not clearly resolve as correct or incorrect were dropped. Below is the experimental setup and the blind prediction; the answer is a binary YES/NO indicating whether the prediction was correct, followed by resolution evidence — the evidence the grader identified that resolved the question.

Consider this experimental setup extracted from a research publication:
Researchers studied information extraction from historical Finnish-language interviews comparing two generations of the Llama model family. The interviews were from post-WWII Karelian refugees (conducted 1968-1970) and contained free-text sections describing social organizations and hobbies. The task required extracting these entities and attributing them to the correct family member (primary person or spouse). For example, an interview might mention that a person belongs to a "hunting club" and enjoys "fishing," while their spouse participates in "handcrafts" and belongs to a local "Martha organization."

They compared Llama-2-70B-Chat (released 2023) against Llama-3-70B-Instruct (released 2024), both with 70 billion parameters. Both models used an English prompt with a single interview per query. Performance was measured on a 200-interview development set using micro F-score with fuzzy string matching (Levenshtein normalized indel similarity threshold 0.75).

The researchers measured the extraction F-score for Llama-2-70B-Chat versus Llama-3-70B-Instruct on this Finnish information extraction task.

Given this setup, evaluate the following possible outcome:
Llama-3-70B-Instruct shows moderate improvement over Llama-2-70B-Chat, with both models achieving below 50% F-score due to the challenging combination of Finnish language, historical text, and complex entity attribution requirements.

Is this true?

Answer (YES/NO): NO